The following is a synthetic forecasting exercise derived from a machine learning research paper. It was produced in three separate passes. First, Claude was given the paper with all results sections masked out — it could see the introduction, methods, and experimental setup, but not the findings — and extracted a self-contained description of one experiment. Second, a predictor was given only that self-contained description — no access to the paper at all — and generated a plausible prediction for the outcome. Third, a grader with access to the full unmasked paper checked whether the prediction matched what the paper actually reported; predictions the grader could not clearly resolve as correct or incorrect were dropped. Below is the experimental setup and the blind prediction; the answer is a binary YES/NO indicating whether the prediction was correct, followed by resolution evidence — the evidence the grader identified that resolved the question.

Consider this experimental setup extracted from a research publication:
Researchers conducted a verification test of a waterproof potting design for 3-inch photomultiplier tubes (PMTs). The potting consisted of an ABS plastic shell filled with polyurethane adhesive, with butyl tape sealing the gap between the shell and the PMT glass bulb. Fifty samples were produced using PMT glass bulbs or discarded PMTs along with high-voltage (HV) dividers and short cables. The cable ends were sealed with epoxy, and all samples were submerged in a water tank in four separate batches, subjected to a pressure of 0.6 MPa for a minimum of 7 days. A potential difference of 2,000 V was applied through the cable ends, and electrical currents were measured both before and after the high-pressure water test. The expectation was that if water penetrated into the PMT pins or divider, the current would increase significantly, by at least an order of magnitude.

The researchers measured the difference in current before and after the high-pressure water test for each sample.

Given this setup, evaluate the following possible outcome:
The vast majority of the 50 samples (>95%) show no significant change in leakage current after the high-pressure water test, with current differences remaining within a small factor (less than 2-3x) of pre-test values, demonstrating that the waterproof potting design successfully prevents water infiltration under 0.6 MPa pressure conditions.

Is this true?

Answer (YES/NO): YES